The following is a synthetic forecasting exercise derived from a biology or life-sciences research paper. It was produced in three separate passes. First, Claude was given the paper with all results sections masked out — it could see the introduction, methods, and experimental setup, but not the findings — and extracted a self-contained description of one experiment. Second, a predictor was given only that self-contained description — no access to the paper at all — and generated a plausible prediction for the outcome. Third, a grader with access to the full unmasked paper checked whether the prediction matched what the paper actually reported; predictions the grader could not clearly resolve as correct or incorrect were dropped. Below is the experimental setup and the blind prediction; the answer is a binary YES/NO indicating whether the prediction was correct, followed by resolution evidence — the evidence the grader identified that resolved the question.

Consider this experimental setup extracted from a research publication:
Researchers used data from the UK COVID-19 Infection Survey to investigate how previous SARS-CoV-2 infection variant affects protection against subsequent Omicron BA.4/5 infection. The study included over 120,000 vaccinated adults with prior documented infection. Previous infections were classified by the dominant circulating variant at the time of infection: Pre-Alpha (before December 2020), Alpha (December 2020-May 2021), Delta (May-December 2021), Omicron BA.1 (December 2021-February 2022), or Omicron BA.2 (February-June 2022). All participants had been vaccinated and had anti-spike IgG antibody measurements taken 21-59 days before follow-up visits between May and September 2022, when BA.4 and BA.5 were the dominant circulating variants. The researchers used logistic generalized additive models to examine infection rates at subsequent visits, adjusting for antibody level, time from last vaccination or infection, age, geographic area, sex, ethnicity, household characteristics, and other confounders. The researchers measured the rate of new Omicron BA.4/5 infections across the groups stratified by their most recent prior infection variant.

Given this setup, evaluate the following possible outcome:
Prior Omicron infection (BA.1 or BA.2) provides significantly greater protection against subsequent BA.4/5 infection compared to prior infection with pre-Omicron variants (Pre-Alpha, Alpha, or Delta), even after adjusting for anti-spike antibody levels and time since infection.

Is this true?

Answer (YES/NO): YES